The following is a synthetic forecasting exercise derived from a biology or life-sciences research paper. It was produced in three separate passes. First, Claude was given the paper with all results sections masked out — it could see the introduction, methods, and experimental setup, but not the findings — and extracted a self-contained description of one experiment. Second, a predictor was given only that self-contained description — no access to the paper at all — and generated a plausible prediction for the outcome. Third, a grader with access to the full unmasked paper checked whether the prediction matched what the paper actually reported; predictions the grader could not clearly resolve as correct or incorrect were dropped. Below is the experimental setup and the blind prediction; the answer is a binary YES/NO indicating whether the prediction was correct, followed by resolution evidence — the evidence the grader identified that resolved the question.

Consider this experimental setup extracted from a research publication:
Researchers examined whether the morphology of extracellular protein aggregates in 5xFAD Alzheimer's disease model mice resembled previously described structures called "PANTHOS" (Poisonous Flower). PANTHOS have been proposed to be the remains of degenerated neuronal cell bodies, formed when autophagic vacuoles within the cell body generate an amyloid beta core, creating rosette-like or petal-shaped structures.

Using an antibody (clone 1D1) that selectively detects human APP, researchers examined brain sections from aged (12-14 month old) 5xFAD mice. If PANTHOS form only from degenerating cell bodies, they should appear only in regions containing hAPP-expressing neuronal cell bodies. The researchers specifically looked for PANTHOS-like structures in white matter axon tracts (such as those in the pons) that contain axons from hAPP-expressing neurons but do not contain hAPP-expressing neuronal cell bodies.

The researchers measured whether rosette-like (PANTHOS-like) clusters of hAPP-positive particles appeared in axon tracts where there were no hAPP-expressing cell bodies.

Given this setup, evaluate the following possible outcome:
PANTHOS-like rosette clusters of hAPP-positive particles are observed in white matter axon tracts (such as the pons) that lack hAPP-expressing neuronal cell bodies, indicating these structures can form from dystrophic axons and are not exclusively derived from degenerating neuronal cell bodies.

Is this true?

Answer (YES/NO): YES